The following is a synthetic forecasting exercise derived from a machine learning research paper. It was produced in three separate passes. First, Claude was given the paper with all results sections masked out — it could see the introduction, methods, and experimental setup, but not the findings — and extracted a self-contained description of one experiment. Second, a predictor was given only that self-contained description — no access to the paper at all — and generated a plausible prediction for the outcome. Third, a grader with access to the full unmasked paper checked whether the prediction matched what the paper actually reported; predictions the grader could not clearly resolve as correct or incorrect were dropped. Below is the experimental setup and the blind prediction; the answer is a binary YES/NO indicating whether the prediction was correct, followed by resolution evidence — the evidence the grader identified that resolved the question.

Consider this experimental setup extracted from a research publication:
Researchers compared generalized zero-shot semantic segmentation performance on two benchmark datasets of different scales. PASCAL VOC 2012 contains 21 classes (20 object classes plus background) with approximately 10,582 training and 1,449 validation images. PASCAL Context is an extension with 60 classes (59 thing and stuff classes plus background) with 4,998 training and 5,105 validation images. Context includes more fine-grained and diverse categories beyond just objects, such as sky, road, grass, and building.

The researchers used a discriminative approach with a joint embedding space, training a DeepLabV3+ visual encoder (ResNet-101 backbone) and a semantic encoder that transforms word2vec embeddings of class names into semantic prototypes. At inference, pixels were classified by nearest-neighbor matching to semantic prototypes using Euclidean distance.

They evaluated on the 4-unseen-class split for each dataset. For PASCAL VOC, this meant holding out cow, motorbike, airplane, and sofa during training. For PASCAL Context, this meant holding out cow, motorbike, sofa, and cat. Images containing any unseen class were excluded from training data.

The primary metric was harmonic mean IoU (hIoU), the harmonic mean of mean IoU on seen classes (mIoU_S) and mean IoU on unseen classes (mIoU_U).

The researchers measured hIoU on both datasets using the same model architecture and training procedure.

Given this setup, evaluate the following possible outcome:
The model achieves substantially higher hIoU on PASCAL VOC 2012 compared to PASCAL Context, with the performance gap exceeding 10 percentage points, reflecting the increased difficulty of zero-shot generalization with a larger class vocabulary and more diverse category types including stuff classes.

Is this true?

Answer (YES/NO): YES